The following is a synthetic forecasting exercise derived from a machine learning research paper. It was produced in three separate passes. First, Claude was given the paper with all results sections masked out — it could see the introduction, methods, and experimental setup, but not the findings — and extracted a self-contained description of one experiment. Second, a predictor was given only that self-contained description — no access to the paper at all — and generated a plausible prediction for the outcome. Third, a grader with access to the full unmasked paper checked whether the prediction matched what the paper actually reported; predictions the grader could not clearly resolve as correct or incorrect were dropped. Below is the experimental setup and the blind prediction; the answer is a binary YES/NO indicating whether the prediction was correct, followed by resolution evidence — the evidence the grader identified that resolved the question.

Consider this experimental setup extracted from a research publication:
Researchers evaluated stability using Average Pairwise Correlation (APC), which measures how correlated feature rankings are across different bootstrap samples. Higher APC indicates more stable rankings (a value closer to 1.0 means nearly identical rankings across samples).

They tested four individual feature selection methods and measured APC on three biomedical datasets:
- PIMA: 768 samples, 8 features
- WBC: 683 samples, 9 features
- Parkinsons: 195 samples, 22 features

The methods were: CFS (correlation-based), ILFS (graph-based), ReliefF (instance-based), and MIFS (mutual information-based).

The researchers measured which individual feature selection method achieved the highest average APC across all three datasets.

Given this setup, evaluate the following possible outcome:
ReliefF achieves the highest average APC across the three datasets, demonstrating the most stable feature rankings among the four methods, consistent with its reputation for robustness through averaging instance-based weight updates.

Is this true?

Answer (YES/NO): NO